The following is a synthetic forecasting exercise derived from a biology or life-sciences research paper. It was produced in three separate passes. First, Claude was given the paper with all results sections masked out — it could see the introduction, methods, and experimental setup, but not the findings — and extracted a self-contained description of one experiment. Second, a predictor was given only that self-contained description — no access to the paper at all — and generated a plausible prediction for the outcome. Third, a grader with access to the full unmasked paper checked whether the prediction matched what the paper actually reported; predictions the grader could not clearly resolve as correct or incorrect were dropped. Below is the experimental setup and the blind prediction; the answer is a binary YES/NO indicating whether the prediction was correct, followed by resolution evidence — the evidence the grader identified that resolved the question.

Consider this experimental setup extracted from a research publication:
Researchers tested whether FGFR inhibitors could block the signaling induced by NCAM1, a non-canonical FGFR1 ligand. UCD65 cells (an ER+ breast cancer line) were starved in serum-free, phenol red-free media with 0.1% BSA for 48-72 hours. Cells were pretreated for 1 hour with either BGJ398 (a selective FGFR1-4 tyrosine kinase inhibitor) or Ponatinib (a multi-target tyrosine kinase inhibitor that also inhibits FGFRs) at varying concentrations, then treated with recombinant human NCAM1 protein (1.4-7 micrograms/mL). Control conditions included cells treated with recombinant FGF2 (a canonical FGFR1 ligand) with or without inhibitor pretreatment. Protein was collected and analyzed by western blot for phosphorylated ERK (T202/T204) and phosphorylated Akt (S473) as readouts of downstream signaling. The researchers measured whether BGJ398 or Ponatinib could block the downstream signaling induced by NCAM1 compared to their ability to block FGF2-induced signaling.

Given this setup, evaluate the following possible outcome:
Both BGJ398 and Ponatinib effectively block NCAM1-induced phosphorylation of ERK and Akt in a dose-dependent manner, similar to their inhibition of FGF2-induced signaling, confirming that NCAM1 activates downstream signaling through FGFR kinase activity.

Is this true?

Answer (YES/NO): NO